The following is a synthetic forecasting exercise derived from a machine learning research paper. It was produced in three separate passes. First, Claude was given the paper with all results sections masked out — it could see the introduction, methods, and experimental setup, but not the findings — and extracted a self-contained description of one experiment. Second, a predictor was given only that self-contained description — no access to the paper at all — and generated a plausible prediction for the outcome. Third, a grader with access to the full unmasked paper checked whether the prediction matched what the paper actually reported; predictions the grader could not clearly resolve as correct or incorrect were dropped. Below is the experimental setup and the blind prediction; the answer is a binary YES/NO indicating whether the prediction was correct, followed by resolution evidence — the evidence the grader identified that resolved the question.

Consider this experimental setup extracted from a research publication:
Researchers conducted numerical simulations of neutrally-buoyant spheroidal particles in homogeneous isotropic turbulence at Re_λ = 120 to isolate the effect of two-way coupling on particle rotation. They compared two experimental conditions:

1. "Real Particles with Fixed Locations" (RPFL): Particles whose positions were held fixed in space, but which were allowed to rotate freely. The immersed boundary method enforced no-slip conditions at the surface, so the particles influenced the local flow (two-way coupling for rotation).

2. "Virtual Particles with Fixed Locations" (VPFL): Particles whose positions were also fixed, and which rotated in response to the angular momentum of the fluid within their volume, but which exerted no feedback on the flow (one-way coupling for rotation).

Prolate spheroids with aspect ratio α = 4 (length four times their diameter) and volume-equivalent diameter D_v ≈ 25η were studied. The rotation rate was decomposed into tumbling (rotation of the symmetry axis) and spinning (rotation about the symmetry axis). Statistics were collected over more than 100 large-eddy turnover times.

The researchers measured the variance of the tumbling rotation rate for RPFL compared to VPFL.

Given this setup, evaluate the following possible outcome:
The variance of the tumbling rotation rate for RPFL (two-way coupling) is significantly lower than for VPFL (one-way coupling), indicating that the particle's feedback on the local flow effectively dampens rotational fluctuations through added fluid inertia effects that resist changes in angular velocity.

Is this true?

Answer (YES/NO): NO